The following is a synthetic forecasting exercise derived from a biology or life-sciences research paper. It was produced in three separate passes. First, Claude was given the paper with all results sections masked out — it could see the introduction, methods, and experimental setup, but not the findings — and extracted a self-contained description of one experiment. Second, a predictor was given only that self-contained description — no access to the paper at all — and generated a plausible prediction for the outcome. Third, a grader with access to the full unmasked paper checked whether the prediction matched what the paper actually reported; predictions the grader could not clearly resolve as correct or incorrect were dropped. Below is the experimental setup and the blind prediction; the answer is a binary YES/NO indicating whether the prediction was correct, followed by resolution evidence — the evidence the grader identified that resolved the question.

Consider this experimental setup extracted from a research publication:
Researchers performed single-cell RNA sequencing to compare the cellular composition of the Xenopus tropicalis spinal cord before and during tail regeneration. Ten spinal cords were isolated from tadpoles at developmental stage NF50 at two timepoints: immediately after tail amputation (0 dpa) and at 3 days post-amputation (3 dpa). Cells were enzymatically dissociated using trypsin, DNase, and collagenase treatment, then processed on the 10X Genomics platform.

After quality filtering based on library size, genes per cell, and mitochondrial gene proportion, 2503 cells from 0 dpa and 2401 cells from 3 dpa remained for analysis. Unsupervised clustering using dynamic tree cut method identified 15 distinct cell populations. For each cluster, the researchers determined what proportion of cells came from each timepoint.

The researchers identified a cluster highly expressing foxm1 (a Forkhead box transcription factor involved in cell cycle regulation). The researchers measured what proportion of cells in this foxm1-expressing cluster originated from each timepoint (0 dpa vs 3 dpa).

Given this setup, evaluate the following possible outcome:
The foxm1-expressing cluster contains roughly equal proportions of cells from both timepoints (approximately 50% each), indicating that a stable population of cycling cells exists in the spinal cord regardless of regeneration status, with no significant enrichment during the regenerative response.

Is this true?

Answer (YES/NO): NO